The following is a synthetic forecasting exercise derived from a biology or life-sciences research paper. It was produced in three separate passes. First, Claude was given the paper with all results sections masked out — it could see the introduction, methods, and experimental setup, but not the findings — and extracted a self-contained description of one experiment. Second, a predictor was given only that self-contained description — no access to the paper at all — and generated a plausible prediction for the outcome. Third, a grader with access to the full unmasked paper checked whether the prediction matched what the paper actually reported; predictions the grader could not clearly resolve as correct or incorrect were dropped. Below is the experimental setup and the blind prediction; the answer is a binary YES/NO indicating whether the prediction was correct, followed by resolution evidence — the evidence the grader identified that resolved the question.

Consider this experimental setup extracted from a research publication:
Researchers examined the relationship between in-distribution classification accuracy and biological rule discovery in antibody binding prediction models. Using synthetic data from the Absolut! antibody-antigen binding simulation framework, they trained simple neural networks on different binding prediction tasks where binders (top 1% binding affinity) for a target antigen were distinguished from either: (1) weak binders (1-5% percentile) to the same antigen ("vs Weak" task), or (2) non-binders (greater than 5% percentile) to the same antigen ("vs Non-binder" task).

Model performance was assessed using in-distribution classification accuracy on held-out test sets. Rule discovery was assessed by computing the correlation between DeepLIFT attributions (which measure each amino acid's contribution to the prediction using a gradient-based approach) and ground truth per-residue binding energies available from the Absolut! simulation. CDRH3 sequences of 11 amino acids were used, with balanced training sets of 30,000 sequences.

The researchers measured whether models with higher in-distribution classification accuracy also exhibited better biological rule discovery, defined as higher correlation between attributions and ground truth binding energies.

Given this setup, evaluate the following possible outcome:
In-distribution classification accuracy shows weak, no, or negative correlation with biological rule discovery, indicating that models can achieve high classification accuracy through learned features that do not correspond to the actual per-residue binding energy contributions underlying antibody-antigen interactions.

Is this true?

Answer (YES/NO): YES